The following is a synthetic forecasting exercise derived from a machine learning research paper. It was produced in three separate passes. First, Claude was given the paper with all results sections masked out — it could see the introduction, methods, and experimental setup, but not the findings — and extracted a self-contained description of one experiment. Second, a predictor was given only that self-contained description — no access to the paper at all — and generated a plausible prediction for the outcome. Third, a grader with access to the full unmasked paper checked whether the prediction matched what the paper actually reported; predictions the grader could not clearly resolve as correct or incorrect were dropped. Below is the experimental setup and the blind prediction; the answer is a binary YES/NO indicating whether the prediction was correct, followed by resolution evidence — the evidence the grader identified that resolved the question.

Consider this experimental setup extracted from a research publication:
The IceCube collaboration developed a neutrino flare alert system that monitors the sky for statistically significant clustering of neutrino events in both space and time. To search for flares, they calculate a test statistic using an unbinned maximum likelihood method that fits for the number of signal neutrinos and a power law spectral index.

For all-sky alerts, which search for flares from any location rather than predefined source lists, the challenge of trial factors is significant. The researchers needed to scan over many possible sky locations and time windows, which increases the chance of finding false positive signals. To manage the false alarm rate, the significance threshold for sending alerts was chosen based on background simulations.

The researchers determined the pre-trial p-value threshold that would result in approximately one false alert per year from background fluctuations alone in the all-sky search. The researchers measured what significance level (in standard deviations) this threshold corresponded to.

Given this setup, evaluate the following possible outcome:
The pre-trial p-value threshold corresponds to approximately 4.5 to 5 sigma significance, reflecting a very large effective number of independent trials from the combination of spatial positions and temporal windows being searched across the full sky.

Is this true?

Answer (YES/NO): NO